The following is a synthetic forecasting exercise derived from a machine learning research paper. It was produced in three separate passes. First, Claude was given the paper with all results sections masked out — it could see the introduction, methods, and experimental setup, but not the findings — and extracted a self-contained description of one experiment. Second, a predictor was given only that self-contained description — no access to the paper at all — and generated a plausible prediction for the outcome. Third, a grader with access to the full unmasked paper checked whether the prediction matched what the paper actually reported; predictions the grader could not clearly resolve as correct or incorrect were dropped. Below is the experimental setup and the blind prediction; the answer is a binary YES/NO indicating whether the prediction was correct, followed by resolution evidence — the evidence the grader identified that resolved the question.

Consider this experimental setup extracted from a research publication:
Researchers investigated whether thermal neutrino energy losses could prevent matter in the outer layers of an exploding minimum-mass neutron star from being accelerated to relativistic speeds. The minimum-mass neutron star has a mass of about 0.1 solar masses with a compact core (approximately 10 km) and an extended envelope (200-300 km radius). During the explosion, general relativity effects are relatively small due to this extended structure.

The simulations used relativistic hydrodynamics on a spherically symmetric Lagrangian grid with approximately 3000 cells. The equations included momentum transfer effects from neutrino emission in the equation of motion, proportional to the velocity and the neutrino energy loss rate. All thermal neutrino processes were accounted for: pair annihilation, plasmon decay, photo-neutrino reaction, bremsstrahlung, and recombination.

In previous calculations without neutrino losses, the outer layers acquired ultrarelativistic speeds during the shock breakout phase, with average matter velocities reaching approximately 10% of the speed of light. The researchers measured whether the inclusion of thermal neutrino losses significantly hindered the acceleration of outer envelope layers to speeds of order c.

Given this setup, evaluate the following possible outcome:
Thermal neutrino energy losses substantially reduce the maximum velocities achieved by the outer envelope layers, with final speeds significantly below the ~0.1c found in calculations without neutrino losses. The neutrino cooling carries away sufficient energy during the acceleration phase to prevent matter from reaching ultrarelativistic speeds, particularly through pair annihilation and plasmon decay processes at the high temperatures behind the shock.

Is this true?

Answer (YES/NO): NO